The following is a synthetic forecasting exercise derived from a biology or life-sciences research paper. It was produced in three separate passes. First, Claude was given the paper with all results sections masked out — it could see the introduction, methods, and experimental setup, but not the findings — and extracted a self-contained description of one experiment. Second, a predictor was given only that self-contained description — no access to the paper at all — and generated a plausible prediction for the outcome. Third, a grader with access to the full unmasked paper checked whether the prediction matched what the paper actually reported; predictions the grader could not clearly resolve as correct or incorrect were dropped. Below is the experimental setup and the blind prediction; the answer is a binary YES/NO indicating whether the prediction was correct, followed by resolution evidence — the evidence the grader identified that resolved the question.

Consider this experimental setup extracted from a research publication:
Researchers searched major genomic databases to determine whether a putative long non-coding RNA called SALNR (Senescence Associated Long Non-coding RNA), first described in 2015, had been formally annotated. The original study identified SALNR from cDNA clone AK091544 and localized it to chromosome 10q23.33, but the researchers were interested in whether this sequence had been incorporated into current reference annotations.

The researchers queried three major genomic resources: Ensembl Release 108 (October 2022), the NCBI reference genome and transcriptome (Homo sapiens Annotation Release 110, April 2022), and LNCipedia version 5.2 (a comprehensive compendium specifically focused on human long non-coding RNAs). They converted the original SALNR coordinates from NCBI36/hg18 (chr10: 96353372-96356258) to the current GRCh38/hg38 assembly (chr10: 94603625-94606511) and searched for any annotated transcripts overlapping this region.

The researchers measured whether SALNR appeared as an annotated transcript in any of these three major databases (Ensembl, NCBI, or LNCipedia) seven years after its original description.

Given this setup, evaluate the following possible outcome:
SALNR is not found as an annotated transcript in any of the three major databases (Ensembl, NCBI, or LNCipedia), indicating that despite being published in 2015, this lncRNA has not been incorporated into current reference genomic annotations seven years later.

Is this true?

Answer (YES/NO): YES